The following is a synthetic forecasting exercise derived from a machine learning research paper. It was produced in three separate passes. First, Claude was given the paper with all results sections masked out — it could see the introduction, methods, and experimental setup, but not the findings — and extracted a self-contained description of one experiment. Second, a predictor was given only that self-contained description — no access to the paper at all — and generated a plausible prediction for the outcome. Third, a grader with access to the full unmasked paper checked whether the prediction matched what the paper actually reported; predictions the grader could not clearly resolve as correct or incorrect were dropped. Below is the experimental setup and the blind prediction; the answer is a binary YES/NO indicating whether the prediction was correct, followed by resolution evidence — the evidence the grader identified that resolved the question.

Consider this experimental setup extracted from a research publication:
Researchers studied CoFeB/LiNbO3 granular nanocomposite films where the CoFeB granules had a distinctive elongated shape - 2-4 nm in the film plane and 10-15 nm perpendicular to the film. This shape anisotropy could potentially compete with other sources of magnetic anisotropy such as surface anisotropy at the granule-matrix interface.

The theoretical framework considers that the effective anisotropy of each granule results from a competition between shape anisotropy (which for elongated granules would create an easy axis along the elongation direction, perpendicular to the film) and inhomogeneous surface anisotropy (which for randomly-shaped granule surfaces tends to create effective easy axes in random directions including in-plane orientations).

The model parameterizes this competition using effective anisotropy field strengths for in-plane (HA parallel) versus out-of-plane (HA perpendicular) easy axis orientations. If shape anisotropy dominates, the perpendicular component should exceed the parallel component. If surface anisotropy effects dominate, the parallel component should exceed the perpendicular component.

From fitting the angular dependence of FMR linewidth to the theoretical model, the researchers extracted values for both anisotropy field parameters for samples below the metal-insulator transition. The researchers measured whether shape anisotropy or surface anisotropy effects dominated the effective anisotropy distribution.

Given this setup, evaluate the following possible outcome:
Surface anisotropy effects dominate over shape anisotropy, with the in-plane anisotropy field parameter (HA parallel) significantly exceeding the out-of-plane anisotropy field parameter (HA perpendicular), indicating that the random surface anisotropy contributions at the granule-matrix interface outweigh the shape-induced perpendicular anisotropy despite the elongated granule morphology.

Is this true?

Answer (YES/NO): YES